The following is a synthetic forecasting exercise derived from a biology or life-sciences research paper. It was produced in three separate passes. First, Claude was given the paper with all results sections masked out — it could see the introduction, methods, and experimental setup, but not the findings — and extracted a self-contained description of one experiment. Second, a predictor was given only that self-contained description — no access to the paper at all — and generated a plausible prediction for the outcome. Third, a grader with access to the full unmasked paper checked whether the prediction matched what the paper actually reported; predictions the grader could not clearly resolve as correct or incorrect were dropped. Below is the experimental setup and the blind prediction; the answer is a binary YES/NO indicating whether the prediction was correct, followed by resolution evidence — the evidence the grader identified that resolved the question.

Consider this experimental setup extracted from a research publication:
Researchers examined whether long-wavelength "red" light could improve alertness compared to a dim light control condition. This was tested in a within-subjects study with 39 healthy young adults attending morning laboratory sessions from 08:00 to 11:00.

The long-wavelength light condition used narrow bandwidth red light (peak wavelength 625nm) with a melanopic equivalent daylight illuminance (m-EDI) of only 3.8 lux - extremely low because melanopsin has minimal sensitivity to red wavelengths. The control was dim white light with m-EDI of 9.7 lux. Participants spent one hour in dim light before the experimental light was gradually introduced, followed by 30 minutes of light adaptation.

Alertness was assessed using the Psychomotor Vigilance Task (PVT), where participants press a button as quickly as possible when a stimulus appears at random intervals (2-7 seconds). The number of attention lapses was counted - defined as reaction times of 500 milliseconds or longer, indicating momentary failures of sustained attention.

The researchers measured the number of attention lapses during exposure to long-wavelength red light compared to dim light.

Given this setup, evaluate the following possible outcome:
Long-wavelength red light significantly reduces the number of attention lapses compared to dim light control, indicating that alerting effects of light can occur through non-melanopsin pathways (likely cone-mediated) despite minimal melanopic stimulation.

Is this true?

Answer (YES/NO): YES